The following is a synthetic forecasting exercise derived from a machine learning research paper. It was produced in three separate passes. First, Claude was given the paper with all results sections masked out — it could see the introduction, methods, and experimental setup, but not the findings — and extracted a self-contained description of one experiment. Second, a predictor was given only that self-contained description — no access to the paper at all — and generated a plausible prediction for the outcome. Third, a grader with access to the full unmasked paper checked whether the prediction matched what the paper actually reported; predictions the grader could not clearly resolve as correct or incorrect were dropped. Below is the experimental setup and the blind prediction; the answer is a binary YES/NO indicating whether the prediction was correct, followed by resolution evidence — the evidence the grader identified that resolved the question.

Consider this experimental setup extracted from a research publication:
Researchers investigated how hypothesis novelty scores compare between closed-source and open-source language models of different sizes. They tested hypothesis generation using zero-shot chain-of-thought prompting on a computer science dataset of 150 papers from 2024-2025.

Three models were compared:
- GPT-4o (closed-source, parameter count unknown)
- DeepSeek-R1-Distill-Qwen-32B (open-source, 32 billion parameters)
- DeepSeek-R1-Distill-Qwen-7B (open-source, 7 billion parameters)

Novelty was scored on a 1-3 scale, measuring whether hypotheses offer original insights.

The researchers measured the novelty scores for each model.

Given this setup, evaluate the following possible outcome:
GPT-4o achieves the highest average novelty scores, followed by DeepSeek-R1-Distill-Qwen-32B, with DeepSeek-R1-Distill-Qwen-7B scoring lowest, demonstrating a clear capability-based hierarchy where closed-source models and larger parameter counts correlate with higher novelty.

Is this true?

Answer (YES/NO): NO